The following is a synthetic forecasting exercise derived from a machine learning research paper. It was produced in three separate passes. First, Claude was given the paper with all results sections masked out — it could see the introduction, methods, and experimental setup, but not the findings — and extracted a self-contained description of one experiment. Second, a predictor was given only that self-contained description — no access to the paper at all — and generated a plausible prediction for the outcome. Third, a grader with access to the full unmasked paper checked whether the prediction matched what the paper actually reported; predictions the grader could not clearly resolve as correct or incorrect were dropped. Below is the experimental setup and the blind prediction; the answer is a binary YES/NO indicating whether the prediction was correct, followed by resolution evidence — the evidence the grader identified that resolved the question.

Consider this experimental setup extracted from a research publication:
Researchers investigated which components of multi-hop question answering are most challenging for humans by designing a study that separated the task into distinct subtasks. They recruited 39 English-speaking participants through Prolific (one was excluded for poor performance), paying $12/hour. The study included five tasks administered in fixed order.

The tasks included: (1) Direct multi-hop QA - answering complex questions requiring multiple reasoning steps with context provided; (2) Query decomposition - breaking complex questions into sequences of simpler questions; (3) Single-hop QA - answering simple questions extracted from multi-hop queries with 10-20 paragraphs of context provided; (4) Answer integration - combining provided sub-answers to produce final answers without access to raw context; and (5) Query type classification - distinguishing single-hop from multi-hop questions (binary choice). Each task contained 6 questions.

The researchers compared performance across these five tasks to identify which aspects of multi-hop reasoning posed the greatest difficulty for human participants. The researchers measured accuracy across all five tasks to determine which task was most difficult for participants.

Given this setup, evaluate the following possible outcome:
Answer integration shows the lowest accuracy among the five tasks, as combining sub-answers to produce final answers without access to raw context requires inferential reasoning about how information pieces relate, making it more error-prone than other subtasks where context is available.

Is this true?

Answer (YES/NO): NO